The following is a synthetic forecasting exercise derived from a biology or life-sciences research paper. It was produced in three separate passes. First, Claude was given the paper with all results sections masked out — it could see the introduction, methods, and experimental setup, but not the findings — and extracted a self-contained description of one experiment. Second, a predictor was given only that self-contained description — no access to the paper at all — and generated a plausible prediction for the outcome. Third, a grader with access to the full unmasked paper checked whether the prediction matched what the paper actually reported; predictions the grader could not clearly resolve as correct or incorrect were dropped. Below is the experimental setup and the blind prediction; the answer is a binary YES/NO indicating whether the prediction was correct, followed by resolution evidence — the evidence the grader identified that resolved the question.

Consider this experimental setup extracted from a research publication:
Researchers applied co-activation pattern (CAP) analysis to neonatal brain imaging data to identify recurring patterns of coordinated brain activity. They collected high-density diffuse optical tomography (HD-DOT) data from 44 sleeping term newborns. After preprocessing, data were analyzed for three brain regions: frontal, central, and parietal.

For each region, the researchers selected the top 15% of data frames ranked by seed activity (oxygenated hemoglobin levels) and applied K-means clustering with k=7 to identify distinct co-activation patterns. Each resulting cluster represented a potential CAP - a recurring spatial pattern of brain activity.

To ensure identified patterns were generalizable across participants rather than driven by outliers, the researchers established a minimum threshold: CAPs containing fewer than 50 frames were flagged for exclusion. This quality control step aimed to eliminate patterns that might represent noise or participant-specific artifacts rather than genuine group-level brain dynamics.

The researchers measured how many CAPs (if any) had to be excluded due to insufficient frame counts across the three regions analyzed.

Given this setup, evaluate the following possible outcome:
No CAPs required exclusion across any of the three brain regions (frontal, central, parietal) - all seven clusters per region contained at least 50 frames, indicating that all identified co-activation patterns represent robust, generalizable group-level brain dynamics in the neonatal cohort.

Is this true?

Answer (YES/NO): NO